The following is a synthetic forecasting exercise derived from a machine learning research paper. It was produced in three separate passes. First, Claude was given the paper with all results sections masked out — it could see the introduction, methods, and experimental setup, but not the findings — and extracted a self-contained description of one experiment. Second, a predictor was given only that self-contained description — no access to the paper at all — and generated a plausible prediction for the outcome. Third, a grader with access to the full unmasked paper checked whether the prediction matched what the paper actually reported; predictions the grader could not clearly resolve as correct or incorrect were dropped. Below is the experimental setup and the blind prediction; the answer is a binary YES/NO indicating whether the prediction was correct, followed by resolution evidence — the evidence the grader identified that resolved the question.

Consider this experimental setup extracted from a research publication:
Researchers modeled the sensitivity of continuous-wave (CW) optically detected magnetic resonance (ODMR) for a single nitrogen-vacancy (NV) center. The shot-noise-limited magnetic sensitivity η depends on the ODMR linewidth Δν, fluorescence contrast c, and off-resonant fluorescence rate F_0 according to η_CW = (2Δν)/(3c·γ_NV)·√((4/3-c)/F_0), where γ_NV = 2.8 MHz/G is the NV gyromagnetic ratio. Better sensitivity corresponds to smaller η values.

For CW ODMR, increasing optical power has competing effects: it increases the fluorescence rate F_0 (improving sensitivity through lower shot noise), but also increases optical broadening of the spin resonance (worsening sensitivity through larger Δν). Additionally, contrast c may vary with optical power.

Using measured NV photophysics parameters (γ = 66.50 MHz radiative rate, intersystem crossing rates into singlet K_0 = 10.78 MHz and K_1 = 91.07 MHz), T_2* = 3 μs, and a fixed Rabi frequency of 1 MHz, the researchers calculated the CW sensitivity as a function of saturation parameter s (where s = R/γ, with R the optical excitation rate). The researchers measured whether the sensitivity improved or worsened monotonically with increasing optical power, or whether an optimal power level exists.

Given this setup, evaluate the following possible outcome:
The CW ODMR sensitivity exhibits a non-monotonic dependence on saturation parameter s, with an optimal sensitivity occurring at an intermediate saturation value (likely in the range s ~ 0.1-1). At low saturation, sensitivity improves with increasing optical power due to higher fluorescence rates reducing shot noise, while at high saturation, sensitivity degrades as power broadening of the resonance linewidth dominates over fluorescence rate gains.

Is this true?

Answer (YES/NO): NO